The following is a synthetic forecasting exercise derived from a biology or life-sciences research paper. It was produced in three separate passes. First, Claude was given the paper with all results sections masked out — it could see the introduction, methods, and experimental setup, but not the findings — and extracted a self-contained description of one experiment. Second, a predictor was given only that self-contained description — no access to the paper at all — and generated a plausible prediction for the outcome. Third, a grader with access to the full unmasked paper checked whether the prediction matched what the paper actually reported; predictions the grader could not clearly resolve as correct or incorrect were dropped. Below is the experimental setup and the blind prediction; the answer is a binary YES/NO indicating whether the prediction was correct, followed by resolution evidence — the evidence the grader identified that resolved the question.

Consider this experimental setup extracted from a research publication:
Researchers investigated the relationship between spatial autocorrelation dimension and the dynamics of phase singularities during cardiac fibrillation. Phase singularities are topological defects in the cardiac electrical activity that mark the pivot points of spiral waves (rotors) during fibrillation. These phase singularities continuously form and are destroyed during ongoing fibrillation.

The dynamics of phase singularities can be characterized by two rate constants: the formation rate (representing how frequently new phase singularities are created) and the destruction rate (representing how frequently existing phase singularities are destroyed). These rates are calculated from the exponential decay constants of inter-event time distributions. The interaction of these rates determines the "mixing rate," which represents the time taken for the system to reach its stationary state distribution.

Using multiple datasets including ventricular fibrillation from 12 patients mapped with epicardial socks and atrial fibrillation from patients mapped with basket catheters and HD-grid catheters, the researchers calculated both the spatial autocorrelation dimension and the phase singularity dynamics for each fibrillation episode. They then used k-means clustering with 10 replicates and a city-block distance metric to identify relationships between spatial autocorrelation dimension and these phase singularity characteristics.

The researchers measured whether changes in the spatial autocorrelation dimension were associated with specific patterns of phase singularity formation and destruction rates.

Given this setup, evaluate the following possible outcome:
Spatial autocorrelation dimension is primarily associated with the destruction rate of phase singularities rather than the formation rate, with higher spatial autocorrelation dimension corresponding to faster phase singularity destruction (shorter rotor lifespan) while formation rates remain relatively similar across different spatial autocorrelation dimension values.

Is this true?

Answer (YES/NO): NO